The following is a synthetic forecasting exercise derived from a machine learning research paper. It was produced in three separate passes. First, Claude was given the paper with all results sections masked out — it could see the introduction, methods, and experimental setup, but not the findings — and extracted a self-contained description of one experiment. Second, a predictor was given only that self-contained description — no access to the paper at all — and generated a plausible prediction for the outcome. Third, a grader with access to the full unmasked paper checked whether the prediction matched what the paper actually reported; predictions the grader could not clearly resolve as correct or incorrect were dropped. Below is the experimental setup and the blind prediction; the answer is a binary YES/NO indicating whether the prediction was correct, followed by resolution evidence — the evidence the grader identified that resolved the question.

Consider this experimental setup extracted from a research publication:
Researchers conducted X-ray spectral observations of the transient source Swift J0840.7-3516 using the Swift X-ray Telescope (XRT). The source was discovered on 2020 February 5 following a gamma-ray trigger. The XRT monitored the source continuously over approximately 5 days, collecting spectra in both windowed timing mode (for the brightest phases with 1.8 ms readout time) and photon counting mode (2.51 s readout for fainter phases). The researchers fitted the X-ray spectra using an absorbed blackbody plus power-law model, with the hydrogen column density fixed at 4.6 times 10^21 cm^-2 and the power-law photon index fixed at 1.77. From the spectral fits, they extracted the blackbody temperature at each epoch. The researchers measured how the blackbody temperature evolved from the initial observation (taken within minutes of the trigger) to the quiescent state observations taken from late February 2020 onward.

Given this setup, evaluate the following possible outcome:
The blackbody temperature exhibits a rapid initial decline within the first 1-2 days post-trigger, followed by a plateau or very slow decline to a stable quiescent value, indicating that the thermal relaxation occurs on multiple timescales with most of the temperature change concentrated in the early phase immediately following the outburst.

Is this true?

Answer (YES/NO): YES